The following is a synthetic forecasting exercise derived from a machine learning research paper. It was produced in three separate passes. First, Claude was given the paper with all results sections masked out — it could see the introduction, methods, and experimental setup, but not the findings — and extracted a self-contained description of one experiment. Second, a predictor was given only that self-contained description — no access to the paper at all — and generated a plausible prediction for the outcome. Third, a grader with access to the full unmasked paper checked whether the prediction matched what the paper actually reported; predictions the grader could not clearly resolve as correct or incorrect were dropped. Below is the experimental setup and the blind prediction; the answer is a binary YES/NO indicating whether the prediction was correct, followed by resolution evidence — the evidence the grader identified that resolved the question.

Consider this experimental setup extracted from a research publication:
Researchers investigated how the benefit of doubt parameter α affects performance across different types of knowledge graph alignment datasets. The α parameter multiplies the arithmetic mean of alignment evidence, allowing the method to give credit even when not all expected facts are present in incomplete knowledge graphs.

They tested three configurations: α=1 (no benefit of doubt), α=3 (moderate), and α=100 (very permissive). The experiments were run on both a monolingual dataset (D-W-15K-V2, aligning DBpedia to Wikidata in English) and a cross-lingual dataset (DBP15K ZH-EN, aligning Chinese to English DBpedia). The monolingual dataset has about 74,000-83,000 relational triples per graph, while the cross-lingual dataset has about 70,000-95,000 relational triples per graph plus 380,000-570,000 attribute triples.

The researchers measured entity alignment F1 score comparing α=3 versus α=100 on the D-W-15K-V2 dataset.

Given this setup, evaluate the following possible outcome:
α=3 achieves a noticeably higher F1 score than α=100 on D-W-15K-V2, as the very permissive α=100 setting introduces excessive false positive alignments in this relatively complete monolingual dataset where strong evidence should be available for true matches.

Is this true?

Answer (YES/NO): NO